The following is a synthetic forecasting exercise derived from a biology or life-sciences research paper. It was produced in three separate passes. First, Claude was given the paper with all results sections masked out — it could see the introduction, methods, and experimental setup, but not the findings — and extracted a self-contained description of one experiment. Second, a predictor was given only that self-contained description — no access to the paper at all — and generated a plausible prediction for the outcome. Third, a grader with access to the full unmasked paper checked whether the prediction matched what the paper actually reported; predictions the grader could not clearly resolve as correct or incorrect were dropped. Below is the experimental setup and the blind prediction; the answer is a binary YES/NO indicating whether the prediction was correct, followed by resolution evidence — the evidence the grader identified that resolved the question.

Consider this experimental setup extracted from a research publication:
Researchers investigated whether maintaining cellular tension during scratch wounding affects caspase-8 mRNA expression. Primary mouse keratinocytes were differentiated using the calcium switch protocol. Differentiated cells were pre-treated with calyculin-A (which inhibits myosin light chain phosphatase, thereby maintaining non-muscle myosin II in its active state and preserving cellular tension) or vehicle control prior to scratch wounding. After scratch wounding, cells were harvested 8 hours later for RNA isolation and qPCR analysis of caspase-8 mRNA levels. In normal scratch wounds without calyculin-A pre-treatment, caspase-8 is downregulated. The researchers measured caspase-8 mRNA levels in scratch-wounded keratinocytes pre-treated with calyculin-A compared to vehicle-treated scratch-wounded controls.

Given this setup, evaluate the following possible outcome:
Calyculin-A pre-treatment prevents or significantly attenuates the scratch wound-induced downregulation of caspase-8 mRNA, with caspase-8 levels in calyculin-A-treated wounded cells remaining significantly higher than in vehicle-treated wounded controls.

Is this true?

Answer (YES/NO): YES